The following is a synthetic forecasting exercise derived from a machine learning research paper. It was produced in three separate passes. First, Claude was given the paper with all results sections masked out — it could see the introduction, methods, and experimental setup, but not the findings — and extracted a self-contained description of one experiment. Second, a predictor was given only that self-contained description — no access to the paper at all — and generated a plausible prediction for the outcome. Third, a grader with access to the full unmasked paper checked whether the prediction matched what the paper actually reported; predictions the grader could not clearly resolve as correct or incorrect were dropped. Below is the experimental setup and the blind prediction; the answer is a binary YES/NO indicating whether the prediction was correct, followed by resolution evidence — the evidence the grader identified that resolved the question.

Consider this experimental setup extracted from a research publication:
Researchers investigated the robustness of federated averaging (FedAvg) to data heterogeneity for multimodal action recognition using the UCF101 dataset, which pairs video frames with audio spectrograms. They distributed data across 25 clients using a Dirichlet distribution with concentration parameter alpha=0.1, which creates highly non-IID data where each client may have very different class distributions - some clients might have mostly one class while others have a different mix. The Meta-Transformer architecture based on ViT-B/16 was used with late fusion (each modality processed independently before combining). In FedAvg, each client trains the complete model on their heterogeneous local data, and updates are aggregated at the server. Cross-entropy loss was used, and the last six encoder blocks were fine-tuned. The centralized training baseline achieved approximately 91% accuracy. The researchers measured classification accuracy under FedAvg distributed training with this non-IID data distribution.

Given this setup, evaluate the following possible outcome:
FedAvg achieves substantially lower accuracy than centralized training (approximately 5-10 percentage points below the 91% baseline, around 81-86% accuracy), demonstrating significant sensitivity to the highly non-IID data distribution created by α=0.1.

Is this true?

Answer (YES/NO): NO